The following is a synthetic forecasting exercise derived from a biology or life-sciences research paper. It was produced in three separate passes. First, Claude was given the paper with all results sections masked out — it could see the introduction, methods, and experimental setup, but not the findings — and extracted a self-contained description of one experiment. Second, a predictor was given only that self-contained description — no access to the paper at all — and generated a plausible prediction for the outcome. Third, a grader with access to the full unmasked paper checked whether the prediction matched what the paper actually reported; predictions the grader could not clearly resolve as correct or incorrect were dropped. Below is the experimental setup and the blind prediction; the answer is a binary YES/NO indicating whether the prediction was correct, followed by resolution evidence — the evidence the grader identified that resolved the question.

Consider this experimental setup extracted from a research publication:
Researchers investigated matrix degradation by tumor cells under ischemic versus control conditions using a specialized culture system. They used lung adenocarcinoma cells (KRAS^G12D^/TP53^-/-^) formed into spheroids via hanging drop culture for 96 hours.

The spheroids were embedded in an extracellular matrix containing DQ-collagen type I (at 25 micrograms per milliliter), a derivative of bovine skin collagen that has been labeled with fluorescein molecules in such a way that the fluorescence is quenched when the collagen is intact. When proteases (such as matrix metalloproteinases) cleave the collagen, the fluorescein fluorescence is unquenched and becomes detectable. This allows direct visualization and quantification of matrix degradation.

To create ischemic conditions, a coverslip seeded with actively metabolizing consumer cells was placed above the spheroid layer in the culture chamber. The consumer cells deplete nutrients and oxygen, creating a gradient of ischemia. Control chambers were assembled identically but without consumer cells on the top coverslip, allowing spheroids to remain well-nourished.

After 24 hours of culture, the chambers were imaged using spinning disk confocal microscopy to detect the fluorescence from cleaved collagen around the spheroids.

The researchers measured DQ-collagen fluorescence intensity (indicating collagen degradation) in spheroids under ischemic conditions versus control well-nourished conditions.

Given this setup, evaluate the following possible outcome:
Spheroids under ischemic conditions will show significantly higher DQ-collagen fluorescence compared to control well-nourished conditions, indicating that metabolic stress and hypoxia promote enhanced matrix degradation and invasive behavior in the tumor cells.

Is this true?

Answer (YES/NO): YES